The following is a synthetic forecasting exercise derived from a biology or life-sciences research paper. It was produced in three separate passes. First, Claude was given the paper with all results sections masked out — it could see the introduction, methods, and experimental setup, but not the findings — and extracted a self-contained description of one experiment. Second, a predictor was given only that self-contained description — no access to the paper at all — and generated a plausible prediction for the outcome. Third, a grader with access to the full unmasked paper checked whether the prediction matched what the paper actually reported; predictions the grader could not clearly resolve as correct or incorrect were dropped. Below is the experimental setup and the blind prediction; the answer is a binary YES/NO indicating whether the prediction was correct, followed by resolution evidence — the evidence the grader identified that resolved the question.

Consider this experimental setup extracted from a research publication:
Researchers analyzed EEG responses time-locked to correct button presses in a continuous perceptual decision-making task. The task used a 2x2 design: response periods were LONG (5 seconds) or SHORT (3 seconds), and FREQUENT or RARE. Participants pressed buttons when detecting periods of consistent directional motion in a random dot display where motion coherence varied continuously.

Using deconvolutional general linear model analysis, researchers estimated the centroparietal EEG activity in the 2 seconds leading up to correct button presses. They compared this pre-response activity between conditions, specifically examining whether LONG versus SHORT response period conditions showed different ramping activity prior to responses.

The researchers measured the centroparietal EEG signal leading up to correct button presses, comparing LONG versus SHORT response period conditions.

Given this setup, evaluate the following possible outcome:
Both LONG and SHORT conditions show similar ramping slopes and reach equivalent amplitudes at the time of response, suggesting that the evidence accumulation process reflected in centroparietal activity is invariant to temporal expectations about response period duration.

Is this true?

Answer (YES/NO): YES